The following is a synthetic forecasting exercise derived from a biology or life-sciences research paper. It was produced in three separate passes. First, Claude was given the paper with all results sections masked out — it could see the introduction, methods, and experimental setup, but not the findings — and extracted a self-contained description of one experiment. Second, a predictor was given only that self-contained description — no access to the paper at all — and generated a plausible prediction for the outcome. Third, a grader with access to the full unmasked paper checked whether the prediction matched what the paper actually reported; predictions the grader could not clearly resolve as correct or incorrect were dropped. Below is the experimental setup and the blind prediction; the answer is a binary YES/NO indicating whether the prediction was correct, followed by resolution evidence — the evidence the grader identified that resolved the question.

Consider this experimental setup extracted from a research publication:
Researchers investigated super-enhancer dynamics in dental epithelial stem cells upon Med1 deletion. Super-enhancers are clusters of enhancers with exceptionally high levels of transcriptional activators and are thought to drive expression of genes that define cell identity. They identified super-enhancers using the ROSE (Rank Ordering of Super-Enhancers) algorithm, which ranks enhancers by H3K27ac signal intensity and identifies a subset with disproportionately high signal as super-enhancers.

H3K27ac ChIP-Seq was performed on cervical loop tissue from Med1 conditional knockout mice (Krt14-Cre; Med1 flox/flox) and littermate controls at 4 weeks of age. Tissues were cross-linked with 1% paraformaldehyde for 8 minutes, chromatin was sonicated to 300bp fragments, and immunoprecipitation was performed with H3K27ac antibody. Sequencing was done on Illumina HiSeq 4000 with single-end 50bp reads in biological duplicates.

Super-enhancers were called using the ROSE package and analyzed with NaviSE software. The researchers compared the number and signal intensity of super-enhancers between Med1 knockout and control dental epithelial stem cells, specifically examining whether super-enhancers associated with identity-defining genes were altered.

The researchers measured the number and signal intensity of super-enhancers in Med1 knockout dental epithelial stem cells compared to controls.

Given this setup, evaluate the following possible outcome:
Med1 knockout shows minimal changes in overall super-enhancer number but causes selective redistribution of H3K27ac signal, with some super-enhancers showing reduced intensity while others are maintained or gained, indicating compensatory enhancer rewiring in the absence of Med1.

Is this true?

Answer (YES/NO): NO